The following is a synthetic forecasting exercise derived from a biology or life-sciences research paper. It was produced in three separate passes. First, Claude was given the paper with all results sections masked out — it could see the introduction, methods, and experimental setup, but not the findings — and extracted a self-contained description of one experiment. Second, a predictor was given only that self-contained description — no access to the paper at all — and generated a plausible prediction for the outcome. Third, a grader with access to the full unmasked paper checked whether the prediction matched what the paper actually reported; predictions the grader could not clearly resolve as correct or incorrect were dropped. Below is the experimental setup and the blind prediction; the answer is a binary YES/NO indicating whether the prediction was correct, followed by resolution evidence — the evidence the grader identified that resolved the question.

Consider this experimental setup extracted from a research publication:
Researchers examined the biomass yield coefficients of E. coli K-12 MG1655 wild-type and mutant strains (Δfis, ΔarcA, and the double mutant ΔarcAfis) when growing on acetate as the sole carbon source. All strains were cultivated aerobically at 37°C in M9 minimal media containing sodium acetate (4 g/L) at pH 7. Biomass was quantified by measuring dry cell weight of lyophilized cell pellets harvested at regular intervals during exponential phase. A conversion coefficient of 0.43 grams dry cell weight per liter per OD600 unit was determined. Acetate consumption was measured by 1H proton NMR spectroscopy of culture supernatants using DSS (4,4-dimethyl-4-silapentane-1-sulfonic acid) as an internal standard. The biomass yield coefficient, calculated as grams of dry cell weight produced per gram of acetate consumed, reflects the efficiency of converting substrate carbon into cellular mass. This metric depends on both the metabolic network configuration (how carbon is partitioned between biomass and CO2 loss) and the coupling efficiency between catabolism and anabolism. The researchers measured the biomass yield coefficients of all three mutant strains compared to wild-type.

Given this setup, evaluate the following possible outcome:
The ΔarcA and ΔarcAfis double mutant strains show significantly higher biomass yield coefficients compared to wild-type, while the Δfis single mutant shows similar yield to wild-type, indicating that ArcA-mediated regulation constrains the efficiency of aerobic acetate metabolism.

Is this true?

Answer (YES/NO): NO